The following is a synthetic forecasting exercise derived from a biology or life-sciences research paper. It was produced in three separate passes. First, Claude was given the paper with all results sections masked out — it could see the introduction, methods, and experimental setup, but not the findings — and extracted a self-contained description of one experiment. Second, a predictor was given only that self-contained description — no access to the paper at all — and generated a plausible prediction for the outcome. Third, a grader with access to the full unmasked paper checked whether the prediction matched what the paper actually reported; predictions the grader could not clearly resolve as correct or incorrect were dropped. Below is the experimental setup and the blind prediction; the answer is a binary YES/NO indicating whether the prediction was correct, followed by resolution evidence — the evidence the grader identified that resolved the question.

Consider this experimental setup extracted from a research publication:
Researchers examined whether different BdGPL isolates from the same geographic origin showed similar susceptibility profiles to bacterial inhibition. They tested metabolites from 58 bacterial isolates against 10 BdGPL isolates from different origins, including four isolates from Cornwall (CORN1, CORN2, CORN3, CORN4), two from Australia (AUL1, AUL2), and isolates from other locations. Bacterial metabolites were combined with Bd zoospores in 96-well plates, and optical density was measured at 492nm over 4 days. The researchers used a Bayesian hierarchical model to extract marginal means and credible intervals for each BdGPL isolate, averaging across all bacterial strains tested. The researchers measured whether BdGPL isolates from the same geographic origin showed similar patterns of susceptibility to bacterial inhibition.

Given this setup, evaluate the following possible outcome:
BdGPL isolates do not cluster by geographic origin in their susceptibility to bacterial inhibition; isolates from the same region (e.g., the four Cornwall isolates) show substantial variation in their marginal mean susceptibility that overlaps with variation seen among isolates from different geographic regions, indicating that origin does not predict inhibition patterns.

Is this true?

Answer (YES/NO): NO